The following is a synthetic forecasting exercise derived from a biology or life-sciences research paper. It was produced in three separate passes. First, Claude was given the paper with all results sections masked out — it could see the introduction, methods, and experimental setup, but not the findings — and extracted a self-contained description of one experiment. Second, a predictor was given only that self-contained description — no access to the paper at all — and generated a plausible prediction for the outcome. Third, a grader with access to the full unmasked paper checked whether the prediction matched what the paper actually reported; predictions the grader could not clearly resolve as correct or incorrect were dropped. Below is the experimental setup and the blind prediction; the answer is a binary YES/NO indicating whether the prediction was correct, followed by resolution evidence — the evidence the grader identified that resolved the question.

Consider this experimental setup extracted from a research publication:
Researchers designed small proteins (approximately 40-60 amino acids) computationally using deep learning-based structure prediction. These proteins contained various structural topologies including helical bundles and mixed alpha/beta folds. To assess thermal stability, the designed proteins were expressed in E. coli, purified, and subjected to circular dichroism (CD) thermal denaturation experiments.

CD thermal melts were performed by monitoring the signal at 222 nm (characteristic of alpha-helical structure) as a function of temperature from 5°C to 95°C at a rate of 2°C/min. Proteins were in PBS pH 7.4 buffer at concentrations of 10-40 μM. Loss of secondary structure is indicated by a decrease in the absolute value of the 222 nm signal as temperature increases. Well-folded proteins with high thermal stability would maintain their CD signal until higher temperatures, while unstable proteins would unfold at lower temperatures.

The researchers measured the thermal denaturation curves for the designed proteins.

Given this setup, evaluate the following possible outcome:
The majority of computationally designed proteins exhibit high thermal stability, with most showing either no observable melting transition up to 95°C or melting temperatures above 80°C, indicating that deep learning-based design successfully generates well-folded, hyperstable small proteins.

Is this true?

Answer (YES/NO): YES